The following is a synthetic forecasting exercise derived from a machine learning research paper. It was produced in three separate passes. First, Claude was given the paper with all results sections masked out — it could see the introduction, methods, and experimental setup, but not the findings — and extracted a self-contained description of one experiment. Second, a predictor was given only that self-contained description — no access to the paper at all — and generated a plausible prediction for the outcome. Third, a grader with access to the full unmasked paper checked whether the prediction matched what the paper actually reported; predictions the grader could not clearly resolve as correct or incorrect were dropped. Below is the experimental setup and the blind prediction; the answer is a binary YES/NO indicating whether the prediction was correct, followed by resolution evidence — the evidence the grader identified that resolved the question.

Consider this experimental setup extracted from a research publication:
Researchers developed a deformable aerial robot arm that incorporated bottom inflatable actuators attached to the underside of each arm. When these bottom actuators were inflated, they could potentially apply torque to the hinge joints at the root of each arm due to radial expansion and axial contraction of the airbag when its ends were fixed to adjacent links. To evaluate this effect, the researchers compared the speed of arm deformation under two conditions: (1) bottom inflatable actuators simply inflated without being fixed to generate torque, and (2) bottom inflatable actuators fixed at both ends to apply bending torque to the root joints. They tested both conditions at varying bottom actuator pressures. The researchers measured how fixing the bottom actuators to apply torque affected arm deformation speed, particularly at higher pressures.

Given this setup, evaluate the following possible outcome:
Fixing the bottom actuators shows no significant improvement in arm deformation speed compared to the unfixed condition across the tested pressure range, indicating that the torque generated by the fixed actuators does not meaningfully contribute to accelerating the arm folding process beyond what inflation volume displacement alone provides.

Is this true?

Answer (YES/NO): NO